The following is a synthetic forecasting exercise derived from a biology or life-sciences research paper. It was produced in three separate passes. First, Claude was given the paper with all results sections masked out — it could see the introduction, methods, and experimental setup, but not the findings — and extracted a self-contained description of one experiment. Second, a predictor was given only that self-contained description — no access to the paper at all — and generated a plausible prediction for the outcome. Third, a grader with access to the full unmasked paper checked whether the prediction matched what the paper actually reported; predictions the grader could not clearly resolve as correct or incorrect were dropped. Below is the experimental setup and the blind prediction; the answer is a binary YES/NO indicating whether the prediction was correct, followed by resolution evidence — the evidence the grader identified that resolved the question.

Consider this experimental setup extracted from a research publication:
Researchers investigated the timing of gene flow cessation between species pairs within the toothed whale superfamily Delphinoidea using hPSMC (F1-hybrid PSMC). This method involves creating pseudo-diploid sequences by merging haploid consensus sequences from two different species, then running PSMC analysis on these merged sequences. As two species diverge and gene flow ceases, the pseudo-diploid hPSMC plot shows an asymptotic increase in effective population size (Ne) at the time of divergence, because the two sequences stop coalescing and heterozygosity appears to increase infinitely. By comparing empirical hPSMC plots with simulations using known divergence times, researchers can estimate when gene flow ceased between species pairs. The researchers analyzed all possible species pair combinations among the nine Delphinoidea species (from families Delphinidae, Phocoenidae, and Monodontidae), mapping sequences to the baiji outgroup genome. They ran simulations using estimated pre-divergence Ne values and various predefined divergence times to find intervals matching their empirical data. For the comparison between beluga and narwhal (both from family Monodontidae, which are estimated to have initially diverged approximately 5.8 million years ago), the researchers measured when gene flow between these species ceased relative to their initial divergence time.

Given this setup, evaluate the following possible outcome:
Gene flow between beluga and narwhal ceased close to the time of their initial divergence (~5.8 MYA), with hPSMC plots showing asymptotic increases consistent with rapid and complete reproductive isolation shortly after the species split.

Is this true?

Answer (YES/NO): NO